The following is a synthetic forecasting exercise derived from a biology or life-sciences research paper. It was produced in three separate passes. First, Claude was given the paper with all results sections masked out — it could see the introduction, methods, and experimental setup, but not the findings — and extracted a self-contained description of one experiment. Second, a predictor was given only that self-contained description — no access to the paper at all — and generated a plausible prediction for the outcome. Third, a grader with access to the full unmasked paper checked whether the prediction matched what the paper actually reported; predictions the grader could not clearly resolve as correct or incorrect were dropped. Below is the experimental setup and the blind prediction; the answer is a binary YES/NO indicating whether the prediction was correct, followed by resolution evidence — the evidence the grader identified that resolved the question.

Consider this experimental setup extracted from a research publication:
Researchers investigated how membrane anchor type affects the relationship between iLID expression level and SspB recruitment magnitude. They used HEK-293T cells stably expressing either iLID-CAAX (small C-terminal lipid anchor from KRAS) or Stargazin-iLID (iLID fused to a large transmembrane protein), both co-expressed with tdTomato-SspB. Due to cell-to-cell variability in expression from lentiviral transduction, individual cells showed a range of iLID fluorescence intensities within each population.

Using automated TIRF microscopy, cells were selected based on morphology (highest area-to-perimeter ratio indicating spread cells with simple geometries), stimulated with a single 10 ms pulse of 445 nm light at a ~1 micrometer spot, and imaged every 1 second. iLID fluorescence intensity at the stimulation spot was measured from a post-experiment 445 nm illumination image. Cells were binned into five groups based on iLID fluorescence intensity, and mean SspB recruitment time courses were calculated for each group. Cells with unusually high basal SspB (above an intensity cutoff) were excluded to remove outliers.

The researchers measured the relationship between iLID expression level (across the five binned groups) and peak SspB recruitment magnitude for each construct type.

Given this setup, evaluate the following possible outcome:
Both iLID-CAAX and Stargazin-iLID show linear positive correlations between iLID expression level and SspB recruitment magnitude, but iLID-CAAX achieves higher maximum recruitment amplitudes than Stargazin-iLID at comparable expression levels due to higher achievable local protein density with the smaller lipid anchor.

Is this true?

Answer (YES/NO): NO